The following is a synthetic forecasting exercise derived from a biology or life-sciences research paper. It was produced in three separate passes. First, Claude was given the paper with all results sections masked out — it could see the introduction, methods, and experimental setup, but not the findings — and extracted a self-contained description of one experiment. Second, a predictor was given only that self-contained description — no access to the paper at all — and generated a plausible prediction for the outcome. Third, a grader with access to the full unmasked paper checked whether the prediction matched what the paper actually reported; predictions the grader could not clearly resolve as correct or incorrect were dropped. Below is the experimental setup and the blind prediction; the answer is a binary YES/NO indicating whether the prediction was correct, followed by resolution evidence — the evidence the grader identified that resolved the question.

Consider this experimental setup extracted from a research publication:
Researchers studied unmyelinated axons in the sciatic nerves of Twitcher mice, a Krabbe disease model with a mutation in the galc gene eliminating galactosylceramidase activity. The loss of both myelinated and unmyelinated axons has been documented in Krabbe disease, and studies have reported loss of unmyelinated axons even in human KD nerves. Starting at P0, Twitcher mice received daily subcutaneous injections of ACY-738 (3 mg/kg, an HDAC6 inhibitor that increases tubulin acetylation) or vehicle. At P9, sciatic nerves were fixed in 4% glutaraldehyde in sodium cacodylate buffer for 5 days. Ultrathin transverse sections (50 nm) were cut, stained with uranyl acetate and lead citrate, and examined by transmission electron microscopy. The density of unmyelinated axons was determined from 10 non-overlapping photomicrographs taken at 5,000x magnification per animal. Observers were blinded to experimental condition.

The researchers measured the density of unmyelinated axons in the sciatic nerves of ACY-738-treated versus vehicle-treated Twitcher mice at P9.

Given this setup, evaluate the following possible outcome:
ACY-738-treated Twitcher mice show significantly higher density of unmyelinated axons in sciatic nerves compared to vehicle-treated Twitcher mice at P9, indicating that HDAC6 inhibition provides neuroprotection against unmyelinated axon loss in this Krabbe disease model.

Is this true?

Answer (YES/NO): NO